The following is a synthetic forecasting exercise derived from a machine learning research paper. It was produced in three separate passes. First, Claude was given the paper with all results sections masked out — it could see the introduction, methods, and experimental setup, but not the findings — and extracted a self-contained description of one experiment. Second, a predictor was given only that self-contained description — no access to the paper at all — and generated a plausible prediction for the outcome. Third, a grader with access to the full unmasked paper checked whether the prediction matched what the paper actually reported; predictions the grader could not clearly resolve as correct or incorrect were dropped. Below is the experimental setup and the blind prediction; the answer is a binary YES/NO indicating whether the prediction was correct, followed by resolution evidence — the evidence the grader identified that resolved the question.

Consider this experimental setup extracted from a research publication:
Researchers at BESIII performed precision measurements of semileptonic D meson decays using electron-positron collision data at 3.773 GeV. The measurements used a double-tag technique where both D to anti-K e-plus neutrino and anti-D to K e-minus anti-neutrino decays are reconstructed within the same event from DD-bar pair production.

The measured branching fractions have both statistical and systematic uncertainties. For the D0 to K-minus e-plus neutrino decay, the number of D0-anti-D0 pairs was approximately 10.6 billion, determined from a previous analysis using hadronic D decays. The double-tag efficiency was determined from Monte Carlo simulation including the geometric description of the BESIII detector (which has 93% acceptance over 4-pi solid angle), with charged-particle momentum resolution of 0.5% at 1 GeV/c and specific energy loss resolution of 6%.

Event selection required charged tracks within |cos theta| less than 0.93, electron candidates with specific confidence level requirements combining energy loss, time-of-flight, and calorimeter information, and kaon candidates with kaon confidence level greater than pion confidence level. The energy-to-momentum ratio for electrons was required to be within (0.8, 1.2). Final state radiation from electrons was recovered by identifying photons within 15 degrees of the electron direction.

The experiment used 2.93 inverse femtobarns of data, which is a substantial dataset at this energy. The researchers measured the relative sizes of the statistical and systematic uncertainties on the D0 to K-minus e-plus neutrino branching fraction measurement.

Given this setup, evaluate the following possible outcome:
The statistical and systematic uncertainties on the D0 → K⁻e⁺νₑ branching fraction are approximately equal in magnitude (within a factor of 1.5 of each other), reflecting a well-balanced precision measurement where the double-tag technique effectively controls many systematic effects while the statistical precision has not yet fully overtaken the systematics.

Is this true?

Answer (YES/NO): YES